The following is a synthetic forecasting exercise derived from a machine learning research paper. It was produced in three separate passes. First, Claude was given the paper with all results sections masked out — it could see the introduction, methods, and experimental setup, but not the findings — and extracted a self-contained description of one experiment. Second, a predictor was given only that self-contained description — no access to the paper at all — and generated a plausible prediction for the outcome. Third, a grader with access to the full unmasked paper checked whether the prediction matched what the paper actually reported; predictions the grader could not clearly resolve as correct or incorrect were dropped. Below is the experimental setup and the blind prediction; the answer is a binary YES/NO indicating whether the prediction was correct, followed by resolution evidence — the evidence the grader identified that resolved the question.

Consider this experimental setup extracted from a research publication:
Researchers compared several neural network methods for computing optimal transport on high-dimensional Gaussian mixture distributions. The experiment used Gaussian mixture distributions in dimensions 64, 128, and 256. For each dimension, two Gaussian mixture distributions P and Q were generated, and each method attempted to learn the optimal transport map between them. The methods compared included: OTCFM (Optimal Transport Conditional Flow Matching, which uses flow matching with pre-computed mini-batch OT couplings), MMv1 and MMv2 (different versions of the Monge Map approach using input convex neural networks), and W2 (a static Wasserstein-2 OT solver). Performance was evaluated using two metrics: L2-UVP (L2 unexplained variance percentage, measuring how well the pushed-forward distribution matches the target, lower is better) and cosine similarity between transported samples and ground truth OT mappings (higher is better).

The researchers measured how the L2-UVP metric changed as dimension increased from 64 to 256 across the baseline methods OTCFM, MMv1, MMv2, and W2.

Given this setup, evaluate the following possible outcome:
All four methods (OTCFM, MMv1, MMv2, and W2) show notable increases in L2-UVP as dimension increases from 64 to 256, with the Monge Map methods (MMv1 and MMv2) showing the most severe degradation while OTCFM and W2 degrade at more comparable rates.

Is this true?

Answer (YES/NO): NO